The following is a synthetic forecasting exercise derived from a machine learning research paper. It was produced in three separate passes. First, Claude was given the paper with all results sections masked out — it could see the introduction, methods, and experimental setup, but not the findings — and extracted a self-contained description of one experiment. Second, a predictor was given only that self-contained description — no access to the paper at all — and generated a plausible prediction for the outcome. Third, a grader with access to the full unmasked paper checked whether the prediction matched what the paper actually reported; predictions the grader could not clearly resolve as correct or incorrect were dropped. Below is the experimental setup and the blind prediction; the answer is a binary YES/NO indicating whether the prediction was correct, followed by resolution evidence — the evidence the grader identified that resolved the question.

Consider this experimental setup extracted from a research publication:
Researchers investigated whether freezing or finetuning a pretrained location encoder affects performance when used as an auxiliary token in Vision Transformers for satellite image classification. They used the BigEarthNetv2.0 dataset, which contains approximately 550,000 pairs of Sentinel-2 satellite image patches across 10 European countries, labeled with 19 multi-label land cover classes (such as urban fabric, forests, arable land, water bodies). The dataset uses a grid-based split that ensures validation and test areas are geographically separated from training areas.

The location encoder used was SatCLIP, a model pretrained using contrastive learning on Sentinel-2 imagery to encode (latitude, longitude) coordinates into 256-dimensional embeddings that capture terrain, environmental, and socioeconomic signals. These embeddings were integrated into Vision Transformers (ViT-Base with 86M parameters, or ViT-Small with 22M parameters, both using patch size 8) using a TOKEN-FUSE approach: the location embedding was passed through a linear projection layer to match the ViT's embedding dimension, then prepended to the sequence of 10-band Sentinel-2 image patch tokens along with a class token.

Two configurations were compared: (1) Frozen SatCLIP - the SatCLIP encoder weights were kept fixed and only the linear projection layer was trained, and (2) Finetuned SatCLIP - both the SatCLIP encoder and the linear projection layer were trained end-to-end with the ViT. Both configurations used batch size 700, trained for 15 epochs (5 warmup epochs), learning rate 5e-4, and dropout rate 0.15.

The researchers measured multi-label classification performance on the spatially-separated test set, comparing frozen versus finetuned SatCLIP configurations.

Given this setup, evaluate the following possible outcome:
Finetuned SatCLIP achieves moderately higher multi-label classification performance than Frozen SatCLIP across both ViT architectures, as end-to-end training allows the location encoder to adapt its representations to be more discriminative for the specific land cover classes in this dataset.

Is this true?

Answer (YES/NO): NO